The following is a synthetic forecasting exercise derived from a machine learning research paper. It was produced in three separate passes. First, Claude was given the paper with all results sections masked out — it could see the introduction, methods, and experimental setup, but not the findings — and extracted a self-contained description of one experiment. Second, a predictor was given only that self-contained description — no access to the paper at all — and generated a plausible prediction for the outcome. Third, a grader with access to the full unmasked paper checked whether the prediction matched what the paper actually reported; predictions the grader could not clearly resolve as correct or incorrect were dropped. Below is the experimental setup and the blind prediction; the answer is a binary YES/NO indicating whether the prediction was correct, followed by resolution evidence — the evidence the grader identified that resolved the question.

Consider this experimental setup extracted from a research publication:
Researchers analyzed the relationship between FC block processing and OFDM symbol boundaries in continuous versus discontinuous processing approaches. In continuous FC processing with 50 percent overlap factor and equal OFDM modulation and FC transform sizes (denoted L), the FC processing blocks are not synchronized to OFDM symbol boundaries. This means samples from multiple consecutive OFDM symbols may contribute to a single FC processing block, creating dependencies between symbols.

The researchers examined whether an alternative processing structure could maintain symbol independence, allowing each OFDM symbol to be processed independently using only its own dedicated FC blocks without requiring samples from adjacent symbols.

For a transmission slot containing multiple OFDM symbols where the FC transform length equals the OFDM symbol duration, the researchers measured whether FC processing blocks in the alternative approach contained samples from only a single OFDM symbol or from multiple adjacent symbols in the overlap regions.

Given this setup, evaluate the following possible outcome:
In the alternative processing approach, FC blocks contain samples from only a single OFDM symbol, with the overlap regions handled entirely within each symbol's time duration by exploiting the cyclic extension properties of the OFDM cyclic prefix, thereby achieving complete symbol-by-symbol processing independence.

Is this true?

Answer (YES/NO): NO